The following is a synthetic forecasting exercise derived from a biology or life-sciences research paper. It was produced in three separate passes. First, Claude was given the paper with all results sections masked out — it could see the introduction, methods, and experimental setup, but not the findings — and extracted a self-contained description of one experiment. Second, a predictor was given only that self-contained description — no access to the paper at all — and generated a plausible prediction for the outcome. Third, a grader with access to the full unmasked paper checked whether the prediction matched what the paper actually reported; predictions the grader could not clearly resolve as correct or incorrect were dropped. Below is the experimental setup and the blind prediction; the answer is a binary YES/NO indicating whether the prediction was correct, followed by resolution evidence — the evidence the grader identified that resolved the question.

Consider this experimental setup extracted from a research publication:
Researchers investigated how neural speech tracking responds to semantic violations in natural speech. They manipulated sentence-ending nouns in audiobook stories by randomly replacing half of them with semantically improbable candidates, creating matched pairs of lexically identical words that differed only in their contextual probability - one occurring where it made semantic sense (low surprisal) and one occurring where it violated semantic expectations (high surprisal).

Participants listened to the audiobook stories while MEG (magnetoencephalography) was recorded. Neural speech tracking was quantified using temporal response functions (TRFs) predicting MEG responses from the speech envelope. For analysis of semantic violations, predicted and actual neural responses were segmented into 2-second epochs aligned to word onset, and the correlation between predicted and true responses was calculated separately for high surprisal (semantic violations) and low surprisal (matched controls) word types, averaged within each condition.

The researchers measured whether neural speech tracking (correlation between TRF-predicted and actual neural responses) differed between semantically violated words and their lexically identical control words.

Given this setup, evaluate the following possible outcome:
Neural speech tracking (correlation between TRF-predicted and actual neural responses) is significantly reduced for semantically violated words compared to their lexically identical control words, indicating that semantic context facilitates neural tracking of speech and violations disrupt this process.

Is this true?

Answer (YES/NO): NO